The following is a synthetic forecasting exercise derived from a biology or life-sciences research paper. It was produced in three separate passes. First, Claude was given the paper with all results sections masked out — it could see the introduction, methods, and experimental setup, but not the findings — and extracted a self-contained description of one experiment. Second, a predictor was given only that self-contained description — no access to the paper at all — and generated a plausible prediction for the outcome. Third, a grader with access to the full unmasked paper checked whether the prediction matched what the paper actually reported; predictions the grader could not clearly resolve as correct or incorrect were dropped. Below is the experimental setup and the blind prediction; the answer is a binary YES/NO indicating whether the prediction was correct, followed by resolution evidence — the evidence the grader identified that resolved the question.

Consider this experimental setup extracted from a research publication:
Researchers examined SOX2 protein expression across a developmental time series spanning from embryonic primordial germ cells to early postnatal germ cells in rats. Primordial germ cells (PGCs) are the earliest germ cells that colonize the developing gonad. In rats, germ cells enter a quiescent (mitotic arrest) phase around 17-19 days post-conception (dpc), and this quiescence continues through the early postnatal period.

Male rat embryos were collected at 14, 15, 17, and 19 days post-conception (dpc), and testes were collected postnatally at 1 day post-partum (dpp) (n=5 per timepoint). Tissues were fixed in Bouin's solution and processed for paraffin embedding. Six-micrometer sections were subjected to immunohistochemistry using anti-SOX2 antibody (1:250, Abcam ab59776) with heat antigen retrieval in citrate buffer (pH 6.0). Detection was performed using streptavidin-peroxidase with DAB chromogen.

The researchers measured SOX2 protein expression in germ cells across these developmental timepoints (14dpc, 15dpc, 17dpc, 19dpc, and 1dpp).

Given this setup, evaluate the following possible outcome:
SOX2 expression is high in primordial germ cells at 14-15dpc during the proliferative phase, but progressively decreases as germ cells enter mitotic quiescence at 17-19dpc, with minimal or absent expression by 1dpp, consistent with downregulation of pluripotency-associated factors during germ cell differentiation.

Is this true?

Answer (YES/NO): NO